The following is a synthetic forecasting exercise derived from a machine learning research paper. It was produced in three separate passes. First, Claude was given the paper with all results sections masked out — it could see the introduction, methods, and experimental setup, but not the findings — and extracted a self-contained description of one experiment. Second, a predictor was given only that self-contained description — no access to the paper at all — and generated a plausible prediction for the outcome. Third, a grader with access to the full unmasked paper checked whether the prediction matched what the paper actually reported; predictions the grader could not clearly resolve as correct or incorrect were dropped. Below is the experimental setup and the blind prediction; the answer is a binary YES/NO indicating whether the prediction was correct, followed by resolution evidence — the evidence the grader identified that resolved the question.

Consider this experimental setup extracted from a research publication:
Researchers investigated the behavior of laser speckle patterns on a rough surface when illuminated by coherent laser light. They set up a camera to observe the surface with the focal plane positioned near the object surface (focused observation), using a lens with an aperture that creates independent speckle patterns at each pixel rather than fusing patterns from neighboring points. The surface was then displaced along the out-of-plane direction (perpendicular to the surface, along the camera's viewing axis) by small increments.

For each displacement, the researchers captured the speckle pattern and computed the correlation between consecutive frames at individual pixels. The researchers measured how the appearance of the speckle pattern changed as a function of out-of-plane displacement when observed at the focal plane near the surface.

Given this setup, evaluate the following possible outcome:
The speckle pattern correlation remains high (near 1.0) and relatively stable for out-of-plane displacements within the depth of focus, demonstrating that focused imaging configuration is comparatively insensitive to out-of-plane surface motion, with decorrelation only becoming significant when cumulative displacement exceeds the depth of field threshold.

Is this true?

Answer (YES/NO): NO